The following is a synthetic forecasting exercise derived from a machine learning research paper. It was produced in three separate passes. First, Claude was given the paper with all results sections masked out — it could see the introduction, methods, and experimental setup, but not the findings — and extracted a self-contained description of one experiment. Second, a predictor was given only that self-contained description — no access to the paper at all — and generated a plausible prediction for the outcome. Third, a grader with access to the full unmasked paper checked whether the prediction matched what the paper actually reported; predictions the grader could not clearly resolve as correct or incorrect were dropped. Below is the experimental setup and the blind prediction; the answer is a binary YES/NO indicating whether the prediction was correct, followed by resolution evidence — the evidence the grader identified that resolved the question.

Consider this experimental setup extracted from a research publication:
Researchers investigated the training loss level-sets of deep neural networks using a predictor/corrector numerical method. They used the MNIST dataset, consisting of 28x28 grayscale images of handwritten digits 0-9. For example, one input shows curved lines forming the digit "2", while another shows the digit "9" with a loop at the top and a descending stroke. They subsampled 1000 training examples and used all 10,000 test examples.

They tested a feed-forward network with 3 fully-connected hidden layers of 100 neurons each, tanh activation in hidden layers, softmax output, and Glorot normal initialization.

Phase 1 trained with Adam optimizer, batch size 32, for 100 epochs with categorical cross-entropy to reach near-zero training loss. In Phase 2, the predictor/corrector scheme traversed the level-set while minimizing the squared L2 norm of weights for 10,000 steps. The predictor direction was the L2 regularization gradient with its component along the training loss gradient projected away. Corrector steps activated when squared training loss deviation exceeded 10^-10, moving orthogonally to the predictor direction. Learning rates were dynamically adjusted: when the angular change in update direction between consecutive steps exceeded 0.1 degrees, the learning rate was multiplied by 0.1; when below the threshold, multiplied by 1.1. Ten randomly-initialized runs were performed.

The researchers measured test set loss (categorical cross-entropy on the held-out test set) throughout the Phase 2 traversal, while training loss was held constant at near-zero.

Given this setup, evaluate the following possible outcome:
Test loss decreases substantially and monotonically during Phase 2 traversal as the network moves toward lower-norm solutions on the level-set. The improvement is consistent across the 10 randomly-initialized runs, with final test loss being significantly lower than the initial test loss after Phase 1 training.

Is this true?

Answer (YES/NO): NO